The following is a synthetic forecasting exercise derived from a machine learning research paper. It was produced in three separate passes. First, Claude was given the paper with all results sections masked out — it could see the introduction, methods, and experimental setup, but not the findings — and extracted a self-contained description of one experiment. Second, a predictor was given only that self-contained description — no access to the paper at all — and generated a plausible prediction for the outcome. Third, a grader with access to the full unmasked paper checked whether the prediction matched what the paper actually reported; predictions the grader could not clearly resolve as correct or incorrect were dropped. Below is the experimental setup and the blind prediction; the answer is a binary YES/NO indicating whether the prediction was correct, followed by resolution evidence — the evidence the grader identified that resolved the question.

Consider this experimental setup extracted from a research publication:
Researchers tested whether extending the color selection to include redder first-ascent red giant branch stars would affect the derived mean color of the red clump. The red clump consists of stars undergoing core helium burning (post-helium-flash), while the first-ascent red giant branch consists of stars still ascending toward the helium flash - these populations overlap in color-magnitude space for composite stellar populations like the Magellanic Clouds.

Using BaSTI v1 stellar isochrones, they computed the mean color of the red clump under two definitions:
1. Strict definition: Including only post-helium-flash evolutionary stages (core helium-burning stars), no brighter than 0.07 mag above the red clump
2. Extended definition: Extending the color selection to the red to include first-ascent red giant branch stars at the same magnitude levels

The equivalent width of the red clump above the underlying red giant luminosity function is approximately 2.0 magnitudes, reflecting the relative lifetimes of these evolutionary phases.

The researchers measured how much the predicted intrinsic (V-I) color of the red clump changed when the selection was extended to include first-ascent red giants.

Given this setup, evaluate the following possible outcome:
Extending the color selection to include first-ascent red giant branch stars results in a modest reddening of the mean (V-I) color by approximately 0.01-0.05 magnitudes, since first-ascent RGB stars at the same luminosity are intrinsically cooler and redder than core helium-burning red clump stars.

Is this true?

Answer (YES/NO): NO